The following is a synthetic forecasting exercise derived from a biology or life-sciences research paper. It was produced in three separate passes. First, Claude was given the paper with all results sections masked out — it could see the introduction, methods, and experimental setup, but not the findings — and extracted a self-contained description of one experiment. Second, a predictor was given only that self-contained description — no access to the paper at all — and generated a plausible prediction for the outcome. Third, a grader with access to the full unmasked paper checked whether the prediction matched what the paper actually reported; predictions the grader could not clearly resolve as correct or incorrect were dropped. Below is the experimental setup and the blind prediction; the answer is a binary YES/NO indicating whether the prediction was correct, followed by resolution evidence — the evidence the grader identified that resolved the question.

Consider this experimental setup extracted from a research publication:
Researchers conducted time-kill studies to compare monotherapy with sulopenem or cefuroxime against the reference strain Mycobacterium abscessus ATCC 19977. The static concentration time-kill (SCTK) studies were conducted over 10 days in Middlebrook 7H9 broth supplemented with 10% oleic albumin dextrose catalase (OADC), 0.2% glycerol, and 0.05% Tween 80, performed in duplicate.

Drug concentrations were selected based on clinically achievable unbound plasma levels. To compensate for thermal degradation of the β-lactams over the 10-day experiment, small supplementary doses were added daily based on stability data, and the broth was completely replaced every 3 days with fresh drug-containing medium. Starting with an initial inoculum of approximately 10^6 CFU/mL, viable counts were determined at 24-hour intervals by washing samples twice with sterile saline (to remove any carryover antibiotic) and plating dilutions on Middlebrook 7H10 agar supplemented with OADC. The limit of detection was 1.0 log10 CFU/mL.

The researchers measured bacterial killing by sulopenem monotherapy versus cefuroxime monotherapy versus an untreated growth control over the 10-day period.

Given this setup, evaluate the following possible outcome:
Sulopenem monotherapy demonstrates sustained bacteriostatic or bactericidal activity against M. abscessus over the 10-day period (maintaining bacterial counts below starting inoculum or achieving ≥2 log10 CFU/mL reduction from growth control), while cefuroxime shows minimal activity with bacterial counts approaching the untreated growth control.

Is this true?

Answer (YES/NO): NO